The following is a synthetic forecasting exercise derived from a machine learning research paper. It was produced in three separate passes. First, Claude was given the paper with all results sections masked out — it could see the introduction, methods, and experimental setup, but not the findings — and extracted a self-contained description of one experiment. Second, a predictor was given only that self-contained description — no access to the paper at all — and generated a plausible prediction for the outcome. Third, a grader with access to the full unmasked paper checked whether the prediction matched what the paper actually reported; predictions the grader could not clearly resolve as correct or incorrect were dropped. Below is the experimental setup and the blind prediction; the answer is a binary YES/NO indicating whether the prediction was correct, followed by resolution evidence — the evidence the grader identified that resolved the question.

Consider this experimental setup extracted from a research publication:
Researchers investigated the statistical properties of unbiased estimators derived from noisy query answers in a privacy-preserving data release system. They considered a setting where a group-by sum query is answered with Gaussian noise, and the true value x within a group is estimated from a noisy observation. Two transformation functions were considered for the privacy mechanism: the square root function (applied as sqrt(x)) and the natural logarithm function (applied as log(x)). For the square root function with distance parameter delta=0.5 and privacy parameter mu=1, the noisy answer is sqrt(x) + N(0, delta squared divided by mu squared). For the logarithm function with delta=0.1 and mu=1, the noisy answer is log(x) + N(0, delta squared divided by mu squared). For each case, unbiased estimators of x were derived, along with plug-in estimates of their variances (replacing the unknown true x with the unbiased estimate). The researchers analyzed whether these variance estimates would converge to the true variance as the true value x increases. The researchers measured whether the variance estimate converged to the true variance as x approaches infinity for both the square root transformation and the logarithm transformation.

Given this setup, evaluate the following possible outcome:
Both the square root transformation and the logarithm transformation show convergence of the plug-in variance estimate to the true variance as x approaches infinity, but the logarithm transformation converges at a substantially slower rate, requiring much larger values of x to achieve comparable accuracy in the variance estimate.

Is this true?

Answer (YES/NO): NO